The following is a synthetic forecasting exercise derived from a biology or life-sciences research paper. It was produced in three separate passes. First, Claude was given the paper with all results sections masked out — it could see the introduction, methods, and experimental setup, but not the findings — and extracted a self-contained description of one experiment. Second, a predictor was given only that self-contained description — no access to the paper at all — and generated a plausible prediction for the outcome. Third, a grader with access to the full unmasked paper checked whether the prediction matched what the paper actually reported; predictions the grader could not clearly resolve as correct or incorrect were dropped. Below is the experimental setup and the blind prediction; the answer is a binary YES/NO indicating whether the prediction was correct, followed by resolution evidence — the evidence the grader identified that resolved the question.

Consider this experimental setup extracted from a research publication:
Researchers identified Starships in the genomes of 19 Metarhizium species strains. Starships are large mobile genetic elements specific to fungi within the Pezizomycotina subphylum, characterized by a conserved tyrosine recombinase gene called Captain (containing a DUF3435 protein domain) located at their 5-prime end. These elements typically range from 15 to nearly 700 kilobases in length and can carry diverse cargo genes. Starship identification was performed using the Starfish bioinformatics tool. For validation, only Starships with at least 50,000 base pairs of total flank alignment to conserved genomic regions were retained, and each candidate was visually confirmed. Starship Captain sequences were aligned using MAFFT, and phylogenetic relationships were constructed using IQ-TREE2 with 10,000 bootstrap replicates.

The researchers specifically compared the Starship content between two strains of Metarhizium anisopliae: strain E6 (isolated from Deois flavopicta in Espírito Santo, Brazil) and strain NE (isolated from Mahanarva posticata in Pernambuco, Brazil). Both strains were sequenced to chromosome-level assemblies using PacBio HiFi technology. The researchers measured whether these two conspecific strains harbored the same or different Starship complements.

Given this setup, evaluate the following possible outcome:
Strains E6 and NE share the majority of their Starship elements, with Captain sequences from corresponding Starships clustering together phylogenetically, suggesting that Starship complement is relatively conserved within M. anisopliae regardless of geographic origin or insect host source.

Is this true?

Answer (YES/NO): NO